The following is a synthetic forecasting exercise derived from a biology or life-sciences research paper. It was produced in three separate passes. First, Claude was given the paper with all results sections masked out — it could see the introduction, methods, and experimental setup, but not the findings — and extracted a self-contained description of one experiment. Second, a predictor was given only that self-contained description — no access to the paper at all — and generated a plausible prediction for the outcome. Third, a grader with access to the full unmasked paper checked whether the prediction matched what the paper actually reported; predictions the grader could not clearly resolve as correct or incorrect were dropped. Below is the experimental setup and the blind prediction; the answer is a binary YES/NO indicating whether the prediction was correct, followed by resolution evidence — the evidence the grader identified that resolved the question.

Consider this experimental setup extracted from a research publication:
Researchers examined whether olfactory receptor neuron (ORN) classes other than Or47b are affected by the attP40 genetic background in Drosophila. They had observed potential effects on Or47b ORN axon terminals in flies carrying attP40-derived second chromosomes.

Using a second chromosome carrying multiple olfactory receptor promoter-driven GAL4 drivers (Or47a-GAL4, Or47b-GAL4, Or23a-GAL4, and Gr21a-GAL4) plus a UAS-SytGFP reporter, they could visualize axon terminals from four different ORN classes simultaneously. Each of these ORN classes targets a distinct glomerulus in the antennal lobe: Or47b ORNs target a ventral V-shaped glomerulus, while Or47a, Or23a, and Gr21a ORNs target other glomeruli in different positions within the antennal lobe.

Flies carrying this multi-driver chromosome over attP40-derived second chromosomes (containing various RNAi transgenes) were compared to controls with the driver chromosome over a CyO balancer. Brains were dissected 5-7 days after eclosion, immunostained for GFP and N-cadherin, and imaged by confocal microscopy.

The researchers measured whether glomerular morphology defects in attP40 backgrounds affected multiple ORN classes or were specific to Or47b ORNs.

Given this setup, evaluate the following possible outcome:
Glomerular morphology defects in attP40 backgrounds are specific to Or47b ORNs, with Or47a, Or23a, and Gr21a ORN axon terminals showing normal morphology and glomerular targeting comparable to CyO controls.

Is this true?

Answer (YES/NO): YES